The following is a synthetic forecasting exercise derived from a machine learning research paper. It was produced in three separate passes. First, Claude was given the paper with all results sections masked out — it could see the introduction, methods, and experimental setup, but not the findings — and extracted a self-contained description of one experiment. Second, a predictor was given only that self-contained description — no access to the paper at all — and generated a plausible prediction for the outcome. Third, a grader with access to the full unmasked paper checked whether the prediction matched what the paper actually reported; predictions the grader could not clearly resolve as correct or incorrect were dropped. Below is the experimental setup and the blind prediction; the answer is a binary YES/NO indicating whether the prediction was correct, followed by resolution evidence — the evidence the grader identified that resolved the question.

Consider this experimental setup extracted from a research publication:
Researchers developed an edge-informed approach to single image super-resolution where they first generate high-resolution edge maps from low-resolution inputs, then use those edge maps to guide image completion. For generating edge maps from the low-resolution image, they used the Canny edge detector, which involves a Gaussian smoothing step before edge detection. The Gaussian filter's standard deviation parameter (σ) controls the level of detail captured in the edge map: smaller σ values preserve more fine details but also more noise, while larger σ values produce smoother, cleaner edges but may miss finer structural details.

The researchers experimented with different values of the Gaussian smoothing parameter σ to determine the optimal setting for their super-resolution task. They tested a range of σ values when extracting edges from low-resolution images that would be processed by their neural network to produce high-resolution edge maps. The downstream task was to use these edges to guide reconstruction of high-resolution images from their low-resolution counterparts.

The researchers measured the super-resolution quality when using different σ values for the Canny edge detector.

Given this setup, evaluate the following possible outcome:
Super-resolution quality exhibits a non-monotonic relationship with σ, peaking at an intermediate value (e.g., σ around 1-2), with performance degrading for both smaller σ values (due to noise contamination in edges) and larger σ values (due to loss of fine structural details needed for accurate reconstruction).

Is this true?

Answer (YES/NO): YES